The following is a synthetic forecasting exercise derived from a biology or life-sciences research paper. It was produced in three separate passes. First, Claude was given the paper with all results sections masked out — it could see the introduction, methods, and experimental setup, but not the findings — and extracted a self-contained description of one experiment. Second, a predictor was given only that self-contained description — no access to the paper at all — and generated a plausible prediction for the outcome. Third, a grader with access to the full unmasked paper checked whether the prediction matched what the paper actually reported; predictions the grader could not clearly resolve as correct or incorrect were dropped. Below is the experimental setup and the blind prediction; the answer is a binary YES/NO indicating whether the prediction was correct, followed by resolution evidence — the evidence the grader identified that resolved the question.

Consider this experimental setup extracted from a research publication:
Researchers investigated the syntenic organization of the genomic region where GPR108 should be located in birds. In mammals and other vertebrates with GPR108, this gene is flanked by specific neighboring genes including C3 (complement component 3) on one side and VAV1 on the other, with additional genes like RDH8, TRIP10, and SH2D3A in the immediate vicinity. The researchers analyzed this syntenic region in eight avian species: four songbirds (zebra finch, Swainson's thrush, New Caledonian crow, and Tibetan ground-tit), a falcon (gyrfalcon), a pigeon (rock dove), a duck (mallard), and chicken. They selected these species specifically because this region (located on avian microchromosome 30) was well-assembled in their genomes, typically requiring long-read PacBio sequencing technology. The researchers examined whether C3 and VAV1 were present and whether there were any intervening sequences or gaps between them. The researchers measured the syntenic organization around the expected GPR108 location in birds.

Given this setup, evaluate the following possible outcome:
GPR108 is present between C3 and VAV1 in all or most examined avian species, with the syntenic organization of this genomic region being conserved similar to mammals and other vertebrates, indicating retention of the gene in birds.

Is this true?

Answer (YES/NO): NO